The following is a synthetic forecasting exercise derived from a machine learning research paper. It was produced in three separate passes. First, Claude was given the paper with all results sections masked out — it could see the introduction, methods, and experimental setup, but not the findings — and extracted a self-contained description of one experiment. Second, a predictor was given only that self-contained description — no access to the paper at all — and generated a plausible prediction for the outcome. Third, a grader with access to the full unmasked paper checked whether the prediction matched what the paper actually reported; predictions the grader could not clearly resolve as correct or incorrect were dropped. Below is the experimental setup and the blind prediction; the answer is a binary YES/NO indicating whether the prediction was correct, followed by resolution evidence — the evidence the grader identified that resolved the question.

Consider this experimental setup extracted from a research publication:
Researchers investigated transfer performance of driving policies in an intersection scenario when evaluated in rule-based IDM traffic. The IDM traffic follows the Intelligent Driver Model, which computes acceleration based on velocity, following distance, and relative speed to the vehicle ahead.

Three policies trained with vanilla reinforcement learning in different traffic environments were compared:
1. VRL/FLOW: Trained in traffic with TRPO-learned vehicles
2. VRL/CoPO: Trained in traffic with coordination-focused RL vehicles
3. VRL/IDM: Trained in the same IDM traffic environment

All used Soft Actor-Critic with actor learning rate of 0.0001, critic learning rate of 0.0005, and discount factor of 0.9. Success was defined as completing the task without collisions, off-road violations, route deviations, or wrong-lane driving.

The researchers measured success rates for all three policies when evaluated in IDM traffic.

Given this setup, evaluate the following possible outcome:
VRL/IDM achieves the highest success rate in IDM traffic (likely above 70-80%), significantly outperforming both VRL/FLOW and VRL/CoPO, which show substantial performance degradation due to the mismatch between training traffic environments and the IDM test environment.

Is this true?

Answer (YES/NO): YES